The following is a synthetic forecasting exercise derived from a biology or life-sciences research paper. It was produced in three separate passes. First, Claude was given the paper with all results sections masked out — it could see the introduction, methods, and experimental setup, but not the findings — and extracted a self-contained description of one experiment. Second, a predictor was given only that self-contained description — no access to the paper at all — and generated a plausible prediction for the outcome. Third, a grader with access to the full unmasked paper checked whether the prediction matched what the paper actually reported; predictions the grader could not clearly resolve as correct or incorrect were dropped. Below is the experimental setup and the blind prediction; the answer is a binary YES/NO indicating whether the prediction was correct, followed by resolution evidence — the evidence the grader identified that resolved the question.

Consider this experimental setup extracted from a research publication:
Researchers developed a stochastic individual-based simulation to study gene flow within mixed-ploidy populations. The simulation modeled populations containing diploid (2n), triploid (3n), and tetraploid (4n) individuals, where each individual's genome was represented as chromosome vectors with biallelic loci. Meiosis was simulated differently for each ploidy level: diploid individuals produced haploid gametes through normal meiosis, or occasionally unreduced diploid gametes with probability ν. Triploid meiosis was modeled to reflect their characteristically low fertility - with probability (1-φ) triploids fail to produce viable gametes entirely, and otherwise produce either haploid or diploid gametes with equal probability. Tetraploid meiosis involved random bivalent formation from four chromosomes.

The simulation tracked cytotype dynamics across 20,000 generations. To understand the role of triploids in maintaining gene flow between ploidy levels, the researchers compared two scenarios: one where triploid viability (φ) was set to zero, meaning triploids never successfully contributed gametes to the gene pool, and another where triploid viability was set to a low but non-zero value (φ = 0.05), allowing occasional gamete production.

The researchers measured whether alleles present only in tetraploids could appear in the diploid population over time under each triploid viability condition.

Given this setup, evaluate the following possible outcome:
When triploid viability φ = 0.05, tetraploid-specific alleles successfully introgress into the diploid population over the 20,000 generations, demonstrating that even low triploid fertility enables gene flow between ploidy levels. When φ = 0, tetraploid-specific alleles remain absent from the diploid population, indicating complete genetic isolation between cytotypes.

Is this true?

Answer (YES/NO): YES